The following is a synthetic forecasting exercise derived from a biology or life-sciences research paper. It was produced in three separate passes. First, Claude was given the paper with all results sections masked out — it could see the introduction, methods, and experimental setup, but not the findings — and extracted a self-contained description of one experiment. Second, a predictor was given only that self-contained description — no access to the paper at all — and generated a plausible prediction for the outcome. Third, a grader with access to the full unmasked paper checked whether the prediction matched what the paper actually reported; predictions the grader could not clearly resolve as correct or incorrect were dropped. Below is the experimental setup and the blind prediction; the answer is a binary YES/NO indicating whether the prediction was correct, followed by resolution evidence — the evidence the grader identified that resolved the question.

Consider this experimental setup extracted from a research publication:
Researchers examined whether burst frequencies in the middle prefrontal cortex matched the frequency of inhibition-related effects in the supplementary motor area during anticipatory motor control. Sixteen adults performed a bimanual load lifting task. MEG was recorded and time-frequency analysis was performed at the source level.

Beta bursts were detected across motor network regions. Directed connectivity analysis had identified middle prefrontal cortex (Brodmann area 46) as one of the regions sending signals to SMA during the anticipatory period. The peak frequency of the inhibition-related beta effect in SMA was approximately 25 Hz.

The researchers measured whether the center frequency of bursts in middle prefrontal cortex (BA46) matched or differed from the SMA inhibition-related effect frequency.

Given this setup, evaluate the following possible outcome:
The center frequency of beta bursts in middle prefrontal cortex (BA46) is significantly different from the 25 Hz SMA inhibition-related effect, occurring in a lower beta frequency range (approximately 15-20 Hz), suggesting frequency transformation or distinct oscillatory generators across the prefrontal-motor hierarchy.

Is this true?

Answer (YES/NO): NO